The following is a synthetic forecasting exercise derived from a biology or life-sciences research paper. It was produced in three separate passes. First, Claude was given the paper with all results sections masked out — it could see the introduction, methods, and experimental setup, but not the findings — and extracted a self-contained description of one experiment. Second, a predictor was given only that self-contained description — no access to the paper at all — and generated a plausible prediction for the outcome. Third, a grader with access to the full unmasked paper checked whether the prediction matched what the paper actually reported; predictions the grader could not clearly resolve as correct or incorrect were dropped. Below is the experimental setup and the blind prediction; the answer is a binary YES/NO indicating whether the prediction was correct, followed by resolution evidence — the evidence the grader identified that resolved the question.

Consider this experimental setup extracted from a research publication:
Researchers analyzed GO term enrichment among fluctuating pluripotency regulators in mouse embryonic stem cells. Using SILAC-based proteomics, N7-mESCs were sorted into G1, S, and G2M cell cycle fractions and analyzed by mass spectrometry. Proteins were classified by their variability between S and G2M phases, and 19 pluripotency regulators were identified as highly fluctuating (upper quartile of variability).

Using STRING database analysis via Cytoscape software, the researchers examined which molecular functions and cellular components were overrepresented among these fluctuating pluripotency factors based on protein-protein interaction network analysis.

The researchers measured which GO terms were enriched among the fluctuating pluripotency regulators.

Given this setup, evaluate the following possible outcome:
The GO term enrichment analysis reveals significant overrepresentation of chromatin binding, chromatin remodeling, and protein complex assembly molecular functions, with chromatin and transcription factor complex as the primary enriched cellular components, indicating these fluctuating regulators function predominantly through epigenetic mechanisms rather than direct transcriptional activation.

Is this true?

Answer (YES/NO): NO